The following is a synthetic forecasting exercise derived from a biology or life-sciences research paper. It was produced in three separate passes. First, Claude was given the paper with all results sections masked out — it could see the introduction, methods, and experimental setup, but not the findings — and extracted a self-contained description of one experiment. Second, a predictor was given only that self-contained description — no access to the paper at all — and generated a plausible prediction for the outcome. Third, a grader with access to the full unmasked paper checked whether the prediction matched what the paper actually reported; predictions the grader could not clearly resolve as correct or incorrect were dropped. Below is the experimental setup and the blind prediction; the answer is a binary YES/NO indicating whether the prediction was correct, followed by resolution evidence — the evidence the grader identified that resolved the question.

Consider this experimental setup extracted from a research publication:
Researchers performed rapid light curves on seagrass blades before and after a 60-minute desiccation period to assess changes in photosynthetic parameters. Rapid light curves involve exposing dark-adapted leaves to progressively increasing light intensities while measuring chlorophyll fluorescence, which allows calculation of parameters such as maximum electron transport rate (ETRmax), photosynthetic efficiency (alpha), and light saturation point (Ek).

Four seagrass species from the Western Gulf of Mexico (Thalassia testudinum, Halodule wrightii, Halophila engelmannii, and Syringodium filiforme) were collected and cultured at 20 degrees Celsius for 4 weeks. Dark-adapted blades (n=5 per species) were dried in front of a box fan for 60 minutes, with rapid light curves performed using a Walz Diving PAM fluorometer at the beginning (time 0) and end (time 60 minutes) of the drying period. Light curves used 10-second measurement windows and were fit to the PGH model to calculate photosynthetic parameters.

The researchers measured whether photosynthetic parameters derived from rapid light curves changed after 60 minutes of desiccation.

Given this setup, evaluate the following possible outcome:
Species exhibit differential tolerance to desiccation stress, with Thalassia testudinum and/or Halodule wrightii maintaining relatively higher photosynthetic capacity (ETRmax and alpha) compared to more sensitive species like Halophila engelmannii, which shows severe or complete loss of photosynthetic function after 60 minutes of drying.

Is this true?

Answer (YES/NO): NO